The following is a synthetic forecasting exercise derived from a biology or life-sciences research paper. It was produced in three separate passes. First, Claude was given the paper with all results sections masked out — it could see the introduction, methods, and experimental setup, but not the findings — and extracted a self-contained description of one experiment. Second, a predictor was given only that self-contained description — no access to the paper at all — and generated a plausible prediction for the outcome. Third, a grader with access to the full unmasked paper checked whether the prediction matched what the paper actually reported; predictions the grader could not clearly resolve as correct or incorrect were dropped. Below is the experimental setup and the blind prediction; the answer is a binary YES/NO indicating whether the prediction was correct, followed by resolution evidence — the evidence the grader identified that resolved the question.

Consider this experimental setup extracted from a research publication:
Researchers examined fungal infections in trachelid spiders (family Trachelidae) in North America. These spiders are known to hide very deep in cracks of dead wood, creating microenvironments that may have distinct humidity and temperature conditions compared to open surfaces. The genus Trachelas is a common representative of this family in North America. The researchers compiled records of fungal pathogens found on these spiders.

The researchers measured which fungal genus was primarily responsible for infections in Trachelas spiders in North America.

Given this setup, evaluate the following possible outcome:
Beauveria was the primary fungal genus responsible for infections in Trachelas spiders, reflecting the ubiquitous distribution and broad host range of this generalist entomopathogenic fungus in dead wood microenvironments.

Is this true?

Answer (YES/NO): NO